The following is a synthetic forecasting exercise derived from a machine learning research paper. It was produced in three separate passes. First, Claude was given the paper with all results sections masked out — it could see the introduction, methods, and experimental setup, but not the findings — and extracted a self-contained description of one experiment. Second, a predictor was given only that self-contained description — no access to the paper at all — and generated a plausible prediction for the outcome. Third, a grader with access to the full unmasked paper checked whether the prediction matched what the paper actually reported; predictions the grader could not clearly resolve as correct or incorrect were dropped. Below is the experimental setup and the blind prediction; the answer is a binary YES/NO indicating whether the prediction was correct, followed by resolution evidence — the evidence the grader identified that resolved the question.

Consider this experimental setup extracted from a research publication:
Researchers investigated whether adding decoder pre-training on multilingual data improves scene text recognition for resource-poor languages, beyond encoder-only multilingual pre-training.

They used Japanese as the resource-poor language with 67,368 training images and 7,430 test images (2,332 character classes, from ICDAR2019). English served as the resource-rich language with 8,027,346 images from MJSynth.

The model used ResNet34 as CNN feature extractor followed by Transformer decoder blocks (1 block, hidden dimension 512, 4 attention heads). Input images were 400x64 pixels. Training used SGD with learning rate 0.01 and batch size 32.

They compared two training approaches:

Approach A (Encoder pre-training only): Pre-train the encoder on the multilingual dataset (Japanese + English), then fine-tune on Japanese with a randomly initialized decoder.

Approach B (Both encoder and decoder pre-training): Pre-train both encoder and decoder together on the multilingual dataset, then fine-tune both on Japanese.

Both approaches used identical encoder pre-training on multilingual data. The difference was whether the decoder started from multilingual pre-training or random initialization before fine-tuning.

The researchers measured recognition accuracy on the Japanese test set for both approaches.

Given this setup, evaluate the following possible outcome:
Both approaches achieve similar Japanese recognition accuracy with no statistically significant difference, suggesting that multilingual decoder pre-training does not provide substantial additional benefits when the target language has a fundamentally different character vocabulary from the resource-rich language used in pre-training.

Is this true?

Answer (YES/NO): YES